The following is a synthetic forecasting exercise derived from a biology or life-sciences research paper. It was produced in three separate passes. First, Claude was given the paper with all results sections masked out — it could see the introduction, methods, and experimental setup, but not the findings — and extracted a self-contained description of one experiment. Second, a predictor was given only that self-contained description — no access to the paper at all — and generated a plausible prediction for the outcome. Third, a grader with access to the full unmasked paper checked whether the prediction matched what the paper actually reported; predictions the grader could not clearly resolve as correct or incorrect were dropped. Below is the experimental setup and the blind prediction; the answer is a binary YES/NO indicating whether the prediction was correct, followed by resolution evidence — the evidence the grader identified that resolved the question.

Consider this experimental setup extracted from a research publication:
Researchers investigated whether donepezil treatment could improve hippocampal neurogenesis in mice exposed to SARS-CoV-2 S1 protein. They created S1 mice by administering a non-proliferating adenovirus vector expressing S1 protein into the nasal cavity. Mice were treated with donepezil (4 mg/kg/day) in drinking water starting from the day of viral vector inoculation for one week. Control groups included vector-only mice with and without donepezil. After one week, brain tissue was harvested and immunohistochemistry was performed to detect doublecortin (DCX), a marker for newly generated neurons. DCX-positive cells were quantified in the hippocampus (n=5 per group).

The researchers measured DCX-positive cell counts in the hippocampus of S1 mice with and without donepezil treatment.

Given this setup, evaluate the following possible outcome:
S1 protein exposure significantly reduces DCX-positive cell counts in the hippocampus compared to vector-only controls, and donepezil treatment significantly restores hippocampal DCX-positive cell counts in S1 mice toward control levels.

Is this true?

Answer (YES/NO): YES